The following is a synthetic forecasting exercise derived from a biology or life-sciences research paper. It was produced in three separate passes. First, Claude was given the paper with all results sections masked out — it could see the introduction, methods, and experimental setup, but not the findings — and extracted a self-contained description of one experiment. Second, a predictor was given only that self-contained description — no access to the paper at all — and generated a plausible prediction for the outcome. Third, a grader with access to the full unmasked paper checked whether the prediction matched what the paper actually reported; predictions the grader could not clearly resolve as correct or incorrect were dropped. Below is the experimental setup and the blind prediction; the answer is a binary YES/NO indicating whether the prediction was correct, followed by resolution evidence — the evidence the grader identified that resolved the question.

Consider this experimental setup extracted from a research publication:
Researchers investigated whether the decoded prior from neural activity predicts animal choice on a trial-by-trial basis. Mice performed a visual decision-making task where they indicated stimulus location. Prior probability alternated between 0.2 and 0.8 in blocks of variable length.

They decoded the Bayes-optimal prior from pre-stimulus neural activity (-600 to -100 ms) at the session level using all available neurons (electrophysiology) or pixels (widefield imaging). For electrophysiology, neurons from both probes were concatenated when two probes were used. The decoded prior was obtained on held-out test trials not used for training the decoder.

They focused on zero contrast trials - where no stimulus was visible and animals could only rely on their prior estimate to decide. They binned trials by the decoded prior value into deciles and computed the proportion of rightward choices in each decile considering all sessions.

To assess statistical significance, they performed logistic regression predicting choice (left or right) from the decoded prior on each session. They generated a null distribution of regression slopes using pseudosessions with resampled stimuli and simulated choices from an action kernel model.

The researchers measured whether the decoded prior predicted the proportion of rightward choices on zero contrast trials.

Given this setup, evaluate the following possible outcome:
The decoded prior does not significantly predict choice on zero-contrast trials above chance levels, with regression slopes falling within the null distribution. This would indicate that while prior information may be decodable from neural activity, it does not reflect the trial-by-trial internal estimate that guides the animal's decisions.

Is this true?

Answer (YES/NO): NO